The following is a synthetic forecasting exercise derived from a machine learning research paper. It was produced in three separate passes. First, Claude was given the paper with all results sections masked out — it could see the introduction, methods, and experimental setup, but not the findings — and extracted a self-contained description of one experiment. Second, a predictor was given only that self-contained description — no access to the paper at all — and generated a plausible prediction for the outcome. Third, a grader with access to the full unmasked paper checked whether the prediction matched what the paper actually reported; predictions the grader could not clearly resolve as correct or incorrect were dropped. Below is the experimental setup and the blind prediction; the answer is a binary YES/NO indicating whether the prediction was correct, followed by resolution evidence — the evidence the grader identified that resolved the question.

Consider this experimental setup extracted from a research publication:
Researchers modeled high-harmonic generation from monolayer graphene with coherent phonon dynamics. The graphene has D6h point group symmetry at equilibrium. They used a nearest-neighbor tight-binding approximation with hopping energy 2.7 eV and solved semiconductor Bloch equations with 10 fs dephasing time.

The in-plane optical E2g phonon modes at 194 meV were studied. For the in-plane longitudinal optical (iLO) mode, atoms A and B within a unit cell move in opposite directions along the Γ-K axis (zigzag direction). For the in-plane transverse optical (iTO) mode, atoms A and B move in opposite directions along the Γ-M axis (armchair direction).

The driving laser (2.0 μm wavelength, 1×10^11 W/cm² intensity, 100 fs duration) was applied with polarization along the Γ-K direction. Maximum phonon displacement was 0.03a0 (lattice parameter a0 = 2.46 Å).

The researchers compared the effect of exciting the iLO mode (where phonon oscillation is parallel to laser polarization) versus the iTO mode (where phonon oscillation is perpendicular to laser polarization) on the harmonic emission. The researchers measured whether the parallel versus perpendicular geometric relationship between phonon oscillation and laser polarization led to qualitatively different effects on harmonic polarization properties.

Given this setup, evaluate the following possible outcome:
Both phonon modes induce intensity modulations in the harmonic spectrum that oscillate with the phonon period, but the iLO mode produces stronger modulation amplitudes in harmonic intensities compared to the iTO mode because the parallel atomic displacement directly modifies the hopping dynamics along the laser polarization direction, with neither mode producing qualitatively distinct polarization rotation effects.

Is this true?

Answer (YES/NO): NO